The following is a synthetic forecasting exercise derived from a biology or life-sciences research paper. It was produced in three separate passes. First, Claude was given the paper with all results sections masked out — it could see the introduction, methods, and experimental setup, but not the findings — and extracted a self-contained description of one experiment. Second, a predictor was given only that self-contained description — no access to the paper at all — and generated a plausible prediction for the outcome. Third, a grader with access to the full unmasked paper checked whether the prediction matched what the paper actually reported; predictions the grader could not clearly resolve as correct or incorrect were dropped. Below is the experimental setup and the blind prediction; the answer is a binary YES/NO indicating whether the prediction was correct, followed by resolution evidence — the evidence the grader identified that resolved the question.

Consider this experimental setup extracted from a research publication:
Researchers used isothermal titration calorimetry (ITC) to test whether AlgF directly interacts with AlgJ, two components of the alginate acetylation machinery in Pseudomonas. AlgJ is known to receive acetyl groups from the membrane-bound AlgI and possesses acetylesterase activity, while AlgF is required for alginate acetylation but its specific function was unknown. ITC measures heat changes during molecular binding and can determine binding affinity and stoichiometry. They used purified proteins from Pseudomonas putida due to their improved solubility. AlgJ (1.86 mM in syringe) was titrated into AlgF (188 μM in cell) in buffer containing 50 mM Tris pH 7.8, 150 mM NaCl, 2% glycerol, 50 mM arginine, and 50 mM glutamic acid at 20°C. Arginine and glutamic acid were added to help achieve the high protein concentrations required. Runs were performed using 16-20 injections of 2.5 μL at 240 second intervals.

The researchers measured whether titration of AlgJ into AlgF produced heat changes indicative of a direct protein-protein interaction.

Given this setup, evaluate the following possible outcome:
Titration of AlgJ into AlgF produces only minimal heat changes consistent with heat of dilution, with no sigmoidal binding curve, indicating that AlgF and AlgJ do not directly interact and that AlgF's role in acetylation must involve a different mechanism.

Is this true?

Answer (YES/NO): NO